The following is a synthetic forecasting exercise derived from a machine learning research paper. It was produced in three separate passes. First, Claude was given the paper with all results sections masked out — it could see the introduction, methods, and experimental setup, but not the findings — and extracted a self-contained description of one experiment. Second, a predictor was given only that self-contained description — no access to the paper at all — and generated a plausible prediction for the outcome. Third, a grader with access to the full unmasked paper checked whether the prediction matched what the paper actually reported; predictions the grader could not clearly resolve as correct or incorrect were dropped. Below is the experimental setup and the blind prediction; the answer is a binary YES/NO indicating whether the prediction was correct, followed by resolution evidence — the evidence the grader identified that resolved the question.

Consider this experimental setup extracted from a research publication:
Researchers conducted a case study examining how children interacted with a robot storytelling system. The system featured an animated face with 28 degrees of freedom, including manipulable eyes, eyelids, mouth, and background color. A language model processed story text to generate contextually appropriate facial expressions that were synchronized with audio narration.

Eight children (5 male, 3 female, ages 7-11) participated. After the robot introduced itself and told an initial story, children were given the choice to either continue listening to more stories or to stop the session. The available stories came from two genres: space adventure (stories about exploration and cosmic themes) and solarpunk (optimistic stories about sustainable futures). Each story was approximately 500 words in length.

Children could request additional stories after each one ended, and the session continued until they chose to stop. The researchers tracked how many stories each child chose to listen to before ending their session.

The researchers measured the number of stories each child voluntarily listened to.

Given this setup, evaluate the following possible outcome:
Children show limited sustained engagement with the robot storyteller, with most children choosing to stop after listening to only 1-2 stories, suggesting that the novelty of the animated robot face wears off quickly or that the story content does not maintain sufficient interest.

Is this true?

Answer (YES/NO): NO